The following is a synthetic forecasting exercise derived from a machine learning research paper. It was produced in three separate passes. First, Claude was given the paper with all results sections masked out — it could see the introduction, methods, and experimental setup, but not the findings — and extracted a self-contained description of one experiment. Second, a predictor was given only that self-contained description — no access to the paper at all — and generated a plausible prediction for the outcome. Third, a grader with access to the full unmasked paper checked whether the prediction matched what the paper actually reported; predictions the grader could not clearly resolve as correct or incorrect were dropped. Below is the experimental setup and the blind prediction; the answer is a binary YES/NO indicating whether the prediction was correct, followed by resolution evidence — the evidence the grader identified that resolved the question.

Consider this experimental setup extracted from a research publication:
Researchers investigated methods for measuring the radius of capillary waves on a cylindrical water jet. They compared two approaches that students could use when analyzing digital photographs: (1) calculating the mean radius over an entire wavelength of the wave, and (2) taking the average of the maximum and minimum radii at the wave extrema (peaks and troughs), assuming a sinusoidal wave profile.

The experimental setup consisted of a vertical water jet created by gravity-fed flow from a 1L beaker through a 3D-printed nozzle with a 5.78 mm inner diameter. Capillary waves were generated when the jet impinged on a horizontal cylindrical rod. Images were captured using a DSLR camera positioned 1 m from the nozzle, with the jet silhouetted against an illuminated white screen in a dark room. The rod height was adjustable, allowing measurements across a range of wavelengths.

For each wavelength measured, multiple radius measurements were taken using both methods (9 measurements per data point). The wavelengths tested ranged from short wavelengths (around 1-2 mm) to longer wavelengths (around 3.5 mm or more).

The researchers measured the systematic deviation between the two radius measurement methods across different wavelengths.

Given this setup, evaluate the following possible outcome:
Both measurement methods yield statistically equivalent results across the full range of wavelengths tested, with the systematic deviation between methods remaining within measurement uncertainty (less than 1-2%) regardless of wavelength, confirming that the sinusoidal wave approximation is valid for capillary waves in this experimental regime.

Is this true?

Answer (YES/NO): NO